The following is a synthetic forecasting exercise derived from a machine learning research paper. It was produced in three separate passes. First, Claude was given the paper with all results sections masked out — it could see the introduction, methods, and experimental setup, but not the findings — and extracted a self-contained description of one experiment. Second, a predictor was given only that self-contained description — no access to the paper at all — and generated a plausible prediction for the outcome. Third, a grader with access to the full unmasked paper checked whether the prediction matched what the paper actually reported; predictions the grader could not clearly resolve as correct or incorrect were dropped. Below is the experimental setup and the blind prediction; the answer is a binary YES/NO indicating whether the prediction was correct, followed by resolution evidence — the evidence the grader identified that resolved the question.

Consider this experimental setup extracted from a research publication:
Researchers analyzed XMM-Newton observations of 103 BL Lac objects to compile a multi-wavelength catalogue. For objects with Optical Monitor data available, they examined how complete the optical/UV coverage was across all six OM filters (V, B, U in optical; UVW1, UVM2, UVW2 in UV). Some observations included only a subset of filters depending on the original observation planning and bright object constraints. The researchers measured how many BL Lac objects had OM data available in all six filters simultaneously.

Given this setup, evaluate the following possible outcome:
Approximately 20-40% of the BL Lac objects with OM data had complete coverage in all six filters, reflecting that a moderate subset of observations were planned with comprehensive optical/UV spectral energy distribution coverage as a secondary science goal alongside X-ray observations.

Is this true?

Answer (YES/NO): NO